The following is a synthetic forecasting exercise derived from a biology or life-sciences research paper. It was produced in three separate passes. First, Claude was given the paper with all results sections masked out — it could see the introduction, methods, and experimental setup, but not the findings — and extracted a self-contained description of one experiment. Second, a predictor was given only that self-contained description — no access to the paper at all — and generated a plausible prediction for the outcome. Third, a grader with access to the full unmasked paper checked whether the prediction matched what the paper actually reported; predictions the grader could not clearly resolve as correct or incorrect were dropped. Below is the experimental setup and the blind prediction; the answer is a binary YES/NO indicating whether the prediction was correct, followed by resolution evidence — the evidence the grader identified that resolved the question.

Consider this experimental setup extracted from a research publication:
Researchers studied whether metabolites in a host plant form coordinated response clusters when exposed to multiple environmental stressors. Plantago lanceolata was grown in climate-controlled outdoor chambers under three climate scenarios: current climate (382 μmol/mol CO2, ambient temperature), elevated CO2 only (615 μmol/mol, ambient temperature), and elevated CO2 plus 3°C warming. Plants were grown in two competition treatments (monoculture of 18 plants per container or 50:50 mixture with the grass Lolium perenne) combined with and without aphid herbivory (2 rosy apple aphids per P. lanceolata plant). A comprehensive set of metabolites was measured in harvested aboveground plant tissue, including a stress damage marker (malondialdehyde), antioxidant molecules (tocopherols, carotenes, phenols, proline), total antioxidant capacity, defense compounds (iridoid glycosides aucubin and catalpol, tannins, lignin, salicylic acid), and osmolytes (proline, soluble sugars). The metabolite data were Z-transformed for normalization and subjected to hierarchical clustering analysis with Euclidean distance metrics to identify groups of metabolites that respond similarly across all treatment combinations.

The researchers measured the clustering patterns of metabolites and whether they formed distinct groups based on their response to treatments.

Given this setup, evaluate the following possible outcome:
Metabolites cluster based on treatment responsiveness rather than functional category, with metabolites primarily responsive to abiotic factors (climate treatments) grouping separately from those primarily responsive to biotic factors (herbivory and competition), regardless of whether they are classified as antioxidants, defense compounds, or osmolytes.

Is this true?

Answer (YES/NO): NO